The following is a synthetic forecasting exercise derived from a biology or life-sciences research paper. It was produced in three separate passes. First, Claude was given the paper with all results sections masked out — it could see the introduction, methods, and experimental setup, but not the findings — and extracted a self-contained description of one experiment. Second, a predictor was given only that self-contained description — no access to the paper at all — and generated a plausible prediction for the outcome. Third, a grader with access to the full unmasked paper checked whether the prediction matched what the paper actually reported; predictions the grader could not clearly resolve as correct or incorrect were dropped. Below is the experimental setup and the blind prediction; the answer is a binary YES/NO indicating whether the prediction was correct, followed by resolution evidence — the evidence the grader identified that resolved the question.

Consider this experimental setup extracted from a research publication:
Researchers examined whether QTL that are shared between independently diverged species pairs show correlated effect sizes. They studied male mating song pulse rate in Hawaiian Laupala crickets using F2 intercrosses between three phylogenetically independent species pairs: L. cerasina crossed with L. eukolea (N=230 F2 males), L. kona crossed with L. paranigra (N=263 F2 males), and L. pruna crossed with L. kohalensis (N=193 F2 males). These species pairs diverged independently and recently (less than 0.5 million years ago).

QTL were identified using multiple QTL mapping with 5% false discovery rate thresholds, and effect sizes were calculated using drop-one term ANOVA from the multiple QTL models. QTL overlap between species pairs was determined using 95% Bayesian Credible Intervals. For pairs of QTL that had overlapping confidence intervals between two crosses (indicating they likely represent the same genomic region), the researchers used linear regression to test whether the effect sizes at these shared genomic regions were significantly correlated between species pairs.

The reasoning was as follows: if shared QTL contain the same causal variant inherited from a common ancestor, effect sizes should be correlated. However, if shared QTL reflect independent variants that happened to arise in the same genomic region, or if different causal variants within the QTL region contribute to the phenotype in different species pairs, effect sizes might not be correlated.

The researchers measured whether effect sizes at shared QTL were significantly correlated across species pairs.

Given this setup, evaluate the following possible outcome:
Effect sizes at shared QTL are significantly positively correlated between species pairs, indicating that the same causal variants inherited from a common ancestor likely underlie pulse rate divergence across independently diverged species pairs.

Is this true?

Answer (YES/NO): NO